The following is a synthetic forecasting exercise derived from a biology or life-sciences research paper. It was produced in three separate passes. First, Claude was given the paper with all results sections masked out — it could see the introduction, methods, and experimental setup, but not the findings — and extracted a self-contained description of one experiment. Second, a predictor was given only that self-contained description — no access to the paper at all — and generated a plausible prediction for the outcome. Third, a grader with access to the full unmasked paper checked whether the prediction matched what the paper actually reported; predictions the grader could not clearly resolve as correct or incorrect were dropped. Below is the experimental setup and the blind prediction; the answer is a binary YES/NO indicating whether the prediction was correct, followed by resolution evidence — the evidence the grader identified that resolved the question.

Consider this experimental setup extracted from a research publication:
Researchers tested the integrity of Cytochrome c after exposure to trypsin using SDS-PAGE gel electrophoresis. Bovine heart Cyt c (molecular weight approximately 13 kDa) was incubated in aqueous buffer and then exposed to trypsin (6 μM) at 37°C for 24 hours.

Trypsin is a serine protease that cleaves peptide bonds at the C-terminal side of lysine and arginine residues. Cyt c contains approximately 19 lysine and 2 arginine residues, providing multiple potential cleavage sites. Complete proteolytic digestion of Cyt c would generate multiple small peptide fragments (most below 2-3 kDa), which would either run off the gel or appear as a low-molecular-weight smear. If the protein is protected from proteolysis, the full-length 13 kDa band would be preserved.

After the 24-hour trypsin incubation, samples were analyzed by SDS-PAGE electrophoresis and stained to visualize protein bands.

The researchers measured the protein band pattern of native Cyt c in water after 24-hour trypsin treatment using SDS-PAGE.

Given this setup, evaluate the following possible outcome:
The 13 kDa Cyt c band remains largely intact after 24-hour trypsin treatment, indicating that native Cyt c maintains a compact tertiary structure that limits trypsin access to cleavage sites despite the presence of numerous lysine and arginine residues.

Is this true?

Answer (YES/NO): NO